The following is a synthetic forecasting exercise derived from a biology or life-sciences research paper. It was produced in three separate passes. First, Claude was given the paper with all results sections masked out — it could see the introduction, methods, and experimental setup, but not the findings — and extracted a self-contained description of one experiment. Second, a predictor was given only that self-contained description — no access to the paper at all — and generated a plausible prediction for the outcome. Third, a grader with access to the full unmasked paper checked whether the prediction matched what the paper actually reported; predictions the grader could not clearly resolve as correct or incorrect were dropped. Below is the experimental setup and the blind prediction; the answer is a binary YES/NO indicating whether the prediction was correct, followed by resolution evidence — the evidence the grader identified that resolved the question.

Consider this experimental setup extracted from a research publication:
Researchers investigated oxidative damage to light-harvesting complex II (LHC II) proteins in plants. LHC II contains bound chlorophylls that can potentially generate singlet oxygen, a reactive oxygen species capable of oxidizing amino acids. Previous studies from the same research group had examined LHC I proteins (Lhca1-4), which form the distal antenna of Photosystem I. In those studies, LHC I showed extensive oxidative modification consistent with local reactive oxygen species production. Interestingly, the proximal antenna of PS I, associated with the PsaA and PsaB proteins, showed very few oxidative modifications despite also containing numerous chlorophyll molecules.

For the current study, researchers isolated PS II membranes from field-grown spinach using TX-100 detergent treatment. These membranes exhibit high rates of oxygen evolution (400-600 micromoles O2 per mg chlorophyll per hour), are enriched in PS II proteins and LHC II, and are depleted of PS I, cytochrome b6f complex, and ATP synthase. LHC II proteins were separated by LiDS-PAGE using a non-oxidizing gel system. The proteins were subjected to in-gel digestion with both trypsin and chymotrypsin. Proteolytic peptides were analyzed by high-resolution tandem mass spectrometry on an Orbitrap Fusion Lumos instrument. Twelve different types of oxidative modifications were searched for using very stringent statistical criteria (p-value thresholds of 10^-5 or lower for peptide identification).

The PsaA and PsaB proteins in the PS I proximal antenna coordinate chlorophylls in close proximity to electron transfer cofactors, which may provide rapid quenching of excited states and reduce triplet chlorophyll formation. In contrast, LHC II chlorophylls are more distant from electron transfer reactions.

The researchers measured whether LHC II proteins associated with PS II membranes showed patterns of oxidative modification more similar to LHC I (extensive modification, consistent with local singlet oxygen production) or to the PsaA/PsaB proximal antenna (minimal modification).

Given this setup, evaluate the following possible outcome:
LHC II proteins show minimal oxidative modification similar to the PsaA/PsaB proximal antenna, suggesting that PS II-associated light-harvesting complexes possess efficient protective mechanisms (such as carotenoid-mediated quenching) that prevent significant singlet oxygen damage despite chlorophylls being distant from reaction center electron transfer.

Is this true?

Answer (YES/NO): NO